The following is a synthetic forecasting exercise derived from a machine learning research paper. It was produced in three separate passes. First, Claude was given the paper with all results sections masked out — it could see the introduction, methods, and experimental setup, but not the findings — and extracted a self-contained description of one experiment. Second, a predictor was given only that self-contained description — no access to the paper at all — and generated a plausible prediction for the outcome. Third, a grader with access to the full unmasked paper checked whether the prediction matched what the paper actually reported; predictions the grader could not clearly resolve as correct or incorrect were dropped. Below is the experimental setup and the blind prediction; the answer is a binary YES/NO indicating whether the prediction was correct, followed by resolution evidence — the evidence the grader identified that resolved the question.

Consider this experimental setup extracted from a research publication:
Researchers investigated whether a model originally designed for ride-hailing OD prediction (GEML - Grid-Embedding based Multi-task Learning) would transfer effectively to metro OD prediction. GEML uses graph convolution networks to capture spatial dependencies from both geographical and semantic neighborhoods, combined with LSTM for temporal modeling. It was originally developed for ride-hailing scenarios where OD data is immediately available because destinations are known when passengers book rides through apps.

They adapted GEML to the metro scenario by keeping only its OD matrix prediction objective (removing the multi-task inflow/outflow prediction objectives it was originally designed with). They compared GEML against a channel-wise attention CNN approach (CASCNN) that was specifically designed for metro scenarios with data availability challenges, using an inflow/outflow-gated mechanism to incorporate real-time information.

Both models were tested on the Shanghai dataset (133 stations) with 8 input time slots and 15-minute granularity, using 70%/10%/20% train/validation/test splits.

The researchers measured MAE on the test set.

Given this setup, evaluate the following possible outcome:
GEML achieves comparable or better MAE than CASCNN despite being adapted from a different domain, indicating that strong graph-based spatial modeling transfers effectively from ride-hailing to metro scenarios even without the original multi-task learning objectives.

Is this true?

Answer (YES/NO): YES